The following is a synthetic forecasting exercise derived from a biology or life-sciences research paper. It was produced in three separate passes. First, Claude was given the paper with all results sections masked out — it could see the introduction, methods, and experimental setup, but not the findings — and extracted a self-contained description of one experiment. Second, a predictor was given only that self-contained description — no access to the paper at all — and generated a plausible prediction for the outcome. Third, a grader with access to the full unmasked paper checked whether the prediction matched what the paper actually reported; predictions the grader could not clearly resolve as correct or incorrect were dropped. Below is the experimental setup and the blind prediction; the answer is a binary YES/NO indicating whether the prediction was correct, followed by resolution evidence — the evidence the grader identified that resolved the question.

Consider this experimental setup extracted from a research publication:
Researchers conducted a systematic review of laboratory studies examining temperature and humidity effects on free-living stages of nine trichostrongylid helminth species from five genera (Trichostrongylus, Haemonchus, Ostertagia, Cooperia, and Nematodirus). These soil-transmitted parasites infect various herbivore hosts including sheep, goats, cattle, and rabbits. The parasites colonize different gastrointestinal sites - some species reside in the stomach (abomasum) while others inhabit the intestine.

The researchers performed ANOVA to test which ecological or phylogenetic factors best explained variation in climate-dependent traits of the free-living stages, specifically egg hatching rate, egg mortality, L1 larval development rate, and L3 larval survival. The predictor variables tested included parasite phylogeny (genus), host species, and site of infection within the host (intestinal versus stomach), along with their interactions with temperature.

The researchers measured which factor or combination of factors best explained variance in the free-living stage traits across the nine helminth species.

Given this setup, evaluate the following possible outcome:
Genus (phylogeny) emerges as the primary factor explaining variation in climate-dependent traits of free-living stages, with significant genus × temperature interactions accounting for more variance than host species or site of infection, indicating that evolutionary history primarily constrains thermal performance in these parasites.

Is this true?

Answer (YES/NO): NO